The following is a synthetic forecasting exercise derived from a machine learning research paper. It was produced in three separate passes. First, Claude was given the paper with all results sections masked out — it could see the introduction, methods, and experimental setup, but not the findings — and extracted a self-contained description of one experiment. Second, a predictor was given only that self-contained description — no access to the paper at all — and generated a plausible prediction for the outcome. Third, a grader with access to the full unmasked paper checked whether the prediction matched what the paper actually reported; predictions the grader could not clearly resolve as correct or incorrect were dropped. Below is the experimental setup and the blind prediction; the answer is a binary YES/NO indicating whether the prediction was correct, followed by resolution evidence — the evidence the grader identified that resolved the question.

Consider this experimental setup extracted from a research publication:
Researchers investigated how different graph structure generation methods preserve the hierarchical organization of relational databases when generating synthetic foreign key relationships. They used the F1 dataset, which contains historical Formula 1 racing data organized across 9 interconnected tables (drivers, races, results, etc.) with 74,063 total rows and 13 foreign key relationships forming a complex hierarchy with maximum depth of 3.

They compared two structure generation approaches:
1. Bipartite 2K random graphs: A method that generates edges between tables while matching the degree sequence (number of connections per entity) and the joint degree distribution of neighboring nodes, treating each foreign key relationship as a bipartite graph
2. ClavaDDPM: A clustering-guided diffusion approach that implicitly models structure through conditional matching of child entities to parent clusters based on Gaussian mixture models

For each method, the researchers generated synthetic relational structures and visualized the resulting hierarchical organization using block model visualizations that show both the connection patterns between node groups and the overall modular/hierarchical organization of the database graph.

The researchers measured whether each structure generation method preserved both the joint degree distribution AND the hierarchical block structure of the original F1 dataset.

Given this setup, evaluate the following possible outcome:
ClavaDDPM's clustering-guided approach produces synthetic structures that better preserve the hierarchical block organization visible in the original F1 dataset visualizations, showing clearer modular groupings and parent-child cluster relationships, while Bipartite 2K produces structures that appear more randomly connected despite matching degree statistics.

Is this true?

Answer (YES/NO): YES